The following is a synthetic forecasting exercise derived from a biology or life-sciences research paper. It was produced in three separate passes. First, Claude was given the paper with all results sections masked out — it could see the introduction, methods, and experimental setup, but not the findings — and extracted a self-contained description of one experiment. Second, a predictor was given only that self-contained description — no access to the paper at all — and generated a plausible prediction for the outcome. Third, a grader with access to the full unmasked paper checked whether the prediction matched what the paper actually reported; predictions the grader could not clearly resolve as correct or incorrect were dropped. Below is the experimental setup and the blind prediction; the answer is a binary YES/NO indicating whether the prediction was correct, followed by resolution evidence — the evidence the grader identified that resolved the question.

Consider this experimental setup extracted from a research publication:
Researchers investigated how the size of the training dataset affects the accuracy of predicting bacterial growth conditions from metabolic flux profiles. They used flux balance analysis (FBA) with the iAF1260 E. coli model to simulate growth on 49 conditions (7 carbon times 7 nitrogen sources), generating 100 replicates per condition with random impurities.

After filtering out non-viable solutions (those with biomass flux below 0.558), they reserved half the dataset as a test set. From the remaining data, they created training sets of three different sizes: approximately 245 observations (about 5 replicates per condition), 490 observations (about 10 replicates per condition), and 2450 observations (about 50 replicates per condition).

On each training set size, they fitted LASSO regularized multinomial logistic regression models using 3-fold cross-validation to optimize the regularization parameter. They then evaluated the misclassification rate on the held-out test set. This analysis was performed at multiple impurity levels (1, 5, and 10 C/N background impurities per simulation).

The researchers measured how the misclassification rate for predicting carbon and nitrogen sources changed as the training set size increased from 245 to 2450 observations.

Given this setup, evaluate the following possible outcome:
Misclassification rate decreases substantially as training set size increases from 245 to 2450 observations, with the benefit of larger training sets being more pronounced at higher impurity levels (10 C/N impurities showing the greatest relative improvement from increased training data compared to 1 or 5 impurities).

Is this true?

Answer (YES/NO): NO